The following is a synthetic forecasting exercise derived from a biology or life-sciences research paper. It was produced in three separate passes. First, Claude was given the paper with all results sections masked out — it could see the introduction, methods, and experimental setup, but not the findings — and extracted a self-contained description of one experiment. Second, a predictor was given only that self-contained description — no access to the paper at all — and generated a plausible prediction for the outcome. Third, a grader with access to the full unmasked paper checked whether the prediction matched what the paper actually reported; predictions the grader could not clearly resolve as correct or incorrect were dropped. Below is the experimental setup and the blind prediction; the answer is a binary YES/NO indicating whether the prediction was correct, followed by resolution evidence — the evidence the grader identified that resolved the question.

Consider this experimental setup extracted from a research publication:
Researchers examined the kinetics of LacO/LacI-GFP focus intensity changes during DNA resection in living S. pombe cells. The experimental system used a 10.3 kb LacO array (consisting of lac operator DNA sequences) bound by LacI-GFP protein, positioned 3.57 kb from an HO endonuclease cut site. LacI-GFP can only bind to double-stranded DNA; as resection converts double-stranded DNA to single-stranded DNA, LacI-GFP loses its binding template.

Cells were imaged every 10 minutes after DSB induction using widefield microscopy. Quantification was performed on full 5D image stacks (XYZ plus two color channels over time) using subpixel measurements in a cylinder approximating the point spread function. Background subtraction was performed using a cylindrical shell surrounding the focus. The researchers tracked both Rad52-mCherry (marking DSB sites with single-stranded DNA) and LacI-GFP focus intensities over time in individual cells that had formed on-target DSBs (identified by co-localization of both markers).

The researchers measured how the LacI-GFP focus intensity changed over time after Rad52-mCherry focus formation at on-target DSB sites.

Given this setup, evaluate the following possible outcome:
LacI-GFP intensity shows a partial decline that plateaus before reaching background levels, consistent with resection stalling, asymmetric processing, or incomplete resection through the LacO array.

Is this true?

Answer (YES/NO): NO